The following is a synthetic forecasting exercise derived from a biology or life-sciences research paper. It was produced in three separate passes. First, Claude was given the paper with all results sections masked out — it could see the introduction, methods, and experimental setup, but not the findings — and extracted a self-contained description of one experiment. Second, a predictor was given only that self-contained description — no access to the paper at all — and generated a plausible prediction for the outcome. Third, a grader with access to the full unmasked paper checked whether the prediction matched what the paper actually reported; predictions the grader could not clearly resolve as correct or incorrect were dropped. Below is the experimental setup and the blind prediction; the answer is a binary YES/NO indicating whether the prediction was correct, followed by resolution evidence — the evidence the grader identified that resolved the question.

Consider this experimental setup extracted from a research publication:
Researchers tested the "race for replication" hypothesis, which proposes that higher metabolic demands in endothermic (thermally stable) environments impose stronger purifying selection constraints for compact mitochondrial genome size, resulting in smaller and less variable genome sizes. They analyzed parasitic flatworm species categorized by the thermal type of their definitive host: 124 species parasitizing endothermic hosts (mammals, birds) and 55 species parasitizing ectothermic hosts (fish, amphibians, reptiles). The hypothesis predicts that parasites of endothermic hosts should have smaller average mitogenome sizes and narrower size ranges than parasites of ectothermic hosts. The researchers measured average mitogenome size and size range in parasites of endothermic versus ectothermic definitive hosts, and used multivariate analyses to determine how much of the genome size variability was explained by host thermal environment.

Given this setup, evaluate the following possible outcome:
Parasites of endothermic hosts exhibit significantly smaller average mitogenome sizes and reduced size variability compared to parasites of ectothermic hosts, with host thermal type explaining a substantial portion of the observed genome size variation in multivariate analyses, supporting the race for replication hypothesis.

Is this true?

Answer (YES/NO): NO